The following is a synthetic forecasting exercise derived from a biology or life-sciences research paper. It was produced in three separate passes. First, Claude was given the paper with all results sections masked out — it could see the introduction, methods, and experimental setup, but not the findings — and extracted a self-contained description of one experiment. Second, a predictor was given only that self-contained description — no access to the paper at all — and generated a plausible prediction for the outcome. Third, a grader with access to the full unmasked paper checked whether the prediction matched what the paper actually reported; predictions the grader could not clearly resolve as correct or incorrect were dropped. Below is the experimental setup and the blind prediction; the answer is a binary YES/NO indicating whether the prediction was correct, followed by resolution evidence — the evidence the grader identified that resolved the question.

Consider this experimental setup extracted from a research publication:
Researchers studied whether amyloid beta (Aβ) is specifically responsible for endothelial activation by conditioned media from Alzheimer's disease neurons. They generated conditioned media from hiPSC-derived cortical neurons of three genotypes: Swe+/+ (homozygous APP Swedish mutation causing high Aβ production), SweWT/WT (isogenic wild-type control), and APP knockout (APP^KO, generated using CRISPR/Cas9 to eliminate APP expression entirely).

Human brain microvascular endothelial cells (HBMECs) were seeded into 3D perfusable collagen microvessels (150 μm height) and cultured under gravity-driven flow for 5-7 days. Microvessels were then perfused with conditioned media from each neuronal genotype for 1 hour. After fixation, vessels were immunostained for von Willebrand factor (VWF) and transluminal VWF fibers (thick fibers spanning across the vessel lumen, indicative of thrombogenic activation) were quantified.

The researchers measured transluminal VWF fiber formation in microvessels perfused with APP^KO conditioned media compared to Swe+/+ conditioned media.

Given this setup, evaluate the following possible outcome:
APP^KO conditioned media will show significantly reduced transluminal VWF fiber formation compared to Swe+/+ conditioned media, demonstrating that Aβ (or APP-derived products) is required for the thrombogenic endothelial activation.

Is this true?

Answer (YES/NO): YES